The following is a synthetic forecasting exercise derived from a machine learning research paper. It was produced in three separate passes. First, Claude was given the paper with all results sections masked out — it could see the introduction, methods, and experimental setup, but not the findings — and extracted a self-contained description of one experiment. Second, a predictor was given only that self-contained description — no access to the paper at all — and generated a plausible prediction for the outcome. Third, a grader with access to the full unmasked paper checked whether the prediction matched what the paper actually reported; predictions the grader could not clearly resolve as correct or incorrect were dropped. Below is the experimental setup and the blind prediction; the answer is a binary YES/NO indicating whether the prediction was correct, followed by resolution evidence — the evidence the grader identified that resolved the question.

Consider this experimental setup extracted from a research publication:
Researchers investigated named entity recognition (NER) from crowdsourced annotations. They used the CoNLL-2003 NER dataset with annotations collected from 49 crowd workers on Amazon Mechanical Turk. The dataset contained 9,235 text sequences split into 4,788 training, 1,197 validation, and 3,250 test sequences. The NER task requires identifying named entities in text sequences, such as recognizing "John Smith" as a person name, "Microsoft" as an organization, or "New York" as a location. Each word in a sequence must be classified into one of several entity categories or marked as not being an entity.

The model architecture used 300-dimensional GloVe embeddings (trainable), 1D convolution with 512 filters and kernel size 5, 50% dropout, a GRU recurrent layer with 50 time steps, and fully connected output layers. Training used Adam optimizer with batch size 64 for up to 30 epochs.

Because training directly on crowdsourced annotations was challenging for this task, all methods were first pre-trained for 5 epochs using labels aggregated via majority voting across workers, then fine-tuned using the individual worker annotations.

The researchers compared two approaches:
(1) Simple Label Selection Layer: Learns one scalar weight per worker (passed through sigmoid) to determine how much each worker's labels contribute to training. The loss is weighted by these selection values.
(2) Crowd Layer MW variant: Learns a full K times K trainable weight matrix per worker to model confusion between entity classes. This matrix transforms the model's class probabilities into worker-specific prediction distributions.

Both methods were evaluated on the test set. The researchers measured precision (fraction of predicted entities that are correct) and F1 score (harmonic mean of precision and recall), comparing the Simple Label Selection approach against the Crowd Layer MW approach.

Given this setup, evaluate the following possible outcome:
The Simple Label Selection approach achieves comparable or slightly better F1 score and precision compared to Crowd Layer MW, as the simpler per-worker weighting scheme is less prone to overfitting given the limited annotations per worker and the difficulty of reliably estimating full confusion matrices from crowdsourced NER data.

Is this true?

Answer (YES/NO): NO